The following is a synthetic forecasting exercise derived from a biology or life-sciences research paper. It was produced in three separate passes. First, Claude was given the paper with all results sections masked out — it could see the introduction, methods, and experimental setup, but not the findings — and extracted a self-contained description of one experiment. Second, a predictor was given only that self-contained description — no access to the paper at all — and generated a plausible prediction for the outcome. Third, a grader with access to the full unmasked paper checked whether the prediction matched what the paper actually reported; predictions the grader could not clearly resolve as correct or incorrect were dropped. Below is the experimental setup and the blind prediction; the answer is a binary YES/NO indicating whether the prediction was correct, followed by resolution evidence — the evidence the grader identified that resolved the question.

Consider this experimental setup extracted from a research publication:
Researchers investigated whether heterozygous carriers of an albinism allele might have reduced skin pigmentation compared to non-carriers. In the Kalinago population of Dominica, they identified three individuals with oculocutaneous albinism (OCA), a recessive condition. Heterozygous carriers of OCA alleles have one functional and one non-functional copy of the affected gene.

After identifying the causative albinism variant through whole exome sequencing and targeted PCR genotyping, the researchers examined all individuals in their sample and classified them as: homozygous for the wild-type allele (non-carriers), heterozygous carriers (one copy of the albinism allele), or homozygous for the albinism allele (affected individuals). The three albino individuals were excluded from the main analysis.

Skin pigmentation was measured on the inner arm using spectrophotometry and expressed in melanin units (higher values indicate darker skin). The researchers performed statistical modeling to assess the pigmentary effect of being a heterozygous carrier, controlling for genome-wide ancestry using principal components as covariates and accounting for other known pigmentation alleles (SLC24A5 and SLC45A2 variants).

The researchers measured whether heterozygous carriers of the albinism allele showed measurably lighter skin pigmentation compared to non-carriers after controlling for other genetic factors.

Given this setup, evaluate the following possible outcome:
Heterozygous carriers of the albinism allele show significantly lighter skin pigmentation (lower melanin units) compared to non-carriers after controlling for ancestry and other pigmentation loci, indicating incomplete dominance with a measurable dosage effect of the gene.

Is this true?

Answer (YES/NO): YES